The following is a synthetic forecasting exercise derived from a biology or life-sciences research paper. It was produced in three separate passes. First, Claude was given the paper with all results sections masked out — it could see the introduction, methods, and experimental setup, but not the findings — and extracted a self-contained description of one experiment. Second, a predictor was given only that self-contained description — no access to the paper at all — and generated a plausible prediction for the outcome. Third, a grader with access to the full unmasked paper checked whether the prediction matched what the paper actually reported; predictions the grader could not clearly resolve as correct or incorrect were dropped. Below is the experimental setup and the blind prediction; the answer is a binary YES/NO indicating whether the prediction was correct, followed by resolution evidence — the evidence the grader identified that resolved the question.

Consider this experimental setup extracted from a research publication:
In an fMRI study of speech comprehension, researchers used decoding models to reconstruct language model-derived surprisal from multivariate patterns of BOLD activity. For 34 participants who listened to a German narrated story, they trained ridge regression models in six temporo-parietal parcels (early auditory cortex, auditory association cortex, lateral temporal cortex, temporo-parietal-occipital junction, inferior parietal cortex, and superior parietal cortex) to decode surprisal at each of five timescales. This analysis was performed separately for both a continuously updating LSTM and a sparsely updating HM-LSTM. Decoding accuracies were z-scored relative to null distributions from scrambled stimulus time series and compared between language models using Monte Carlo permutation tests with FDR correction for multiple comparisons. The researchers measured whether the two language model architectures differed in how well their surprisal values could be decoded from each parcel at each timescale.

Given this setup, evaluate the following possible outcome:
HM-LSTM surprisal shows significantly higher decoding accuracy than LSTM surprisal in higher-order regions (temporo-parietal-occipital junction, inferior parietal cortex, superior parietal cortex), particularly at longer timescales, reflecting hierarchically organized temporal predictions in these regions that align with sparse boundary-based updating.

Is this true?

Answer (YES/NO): NO